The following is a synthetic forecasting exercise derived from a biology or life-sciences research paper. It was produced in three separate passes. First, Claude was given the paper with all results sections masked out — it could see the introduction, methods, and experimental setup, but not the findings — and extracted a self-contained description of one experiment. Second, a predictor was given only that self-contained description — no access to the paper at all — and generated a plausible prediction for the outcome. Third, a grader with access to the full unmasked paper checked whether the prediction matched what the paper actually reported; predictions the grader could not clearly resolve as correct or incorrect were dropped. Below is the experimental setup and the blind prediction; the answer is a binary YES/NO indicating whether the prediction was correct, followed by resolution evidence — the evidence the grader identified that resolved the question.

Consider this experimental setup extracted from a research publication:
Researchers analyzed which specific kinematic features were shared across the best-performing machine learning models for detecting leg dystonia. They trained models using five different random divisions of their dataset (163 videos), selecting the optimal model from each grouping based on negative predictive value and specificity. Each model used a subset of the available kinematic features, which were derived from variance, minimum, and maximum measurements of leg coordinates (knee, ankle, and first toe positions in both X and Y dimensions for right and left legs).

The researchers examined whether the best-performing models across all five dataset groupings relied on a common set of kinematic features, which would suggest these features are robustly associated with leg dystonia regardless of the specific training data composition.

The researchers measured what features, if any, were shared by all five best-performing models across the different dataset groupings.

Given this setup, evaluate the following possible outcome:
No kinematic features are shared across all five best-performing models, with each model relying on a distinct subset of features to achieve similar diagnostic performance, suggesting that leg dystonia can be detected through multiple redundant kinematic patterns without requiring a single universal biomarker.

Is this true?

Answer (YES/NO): NO